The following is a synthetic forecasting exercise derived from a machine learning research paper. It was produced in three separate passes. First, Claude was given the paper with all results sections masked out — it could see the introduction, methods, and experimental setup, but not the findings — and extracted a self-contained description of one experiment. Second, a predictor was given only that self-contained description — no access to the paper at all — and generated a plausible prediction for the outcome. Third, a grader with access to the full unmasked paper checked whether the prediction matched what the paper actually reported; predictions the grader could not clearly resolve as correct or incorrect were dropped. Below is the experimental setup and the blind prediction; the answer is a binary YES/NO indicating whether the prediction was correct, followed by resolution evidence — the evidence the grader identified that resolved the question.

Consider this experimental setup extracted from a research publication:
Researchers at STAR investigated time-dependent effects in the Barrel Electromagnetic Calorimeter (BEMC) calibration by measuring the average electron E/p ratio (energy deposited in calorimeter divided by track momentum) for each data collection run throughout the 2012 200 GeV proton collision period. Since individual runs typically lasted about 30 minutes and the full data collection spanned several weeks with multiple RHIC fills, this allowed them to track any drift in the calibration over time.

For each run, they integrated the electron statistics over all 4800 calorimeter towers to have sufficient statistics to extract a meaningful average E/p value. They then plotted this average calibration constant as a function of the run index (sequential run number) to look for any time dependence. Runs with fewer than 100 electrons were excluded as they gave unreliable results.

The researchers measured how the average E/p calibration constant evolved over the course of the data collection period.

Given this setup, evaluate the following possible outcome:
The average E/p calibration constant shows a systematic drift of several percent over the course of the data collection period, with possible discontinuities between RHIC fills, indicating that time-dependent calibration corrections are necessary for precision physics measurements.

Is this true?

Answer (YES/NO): NO